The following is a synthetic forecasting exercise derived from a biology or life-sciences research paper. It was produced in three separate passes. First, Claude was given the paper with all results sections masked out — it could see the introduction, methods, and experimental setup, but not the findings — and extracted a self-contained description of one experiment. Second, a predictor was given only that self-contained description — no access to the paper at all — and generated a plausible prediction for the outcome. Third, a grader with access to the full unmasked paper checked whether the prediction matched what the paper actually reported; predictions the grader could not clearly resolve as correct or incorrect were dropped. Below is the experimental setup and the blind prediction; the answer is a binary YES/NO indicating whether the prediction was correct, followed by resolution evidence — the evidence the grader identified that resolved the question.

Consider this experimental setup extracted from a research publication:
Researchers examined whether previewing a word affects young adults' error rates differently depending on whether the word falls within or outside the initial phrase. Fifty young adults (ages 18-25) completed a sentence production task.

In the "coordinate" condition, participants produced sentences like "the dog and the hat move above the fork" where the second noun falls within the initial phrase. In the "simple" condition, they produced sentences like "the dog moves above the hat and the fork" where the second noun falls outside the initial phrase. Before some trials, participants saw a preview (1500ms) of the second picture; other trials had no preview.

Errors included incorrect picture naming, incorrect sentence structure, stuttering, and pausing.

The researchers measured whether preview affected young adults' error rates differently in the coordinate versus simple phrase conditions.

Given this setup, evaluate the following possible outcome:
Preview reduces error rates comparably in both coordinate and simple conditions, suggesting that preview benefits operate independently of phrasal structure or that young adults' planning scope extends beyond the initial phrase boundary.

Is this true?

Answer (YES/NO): NO